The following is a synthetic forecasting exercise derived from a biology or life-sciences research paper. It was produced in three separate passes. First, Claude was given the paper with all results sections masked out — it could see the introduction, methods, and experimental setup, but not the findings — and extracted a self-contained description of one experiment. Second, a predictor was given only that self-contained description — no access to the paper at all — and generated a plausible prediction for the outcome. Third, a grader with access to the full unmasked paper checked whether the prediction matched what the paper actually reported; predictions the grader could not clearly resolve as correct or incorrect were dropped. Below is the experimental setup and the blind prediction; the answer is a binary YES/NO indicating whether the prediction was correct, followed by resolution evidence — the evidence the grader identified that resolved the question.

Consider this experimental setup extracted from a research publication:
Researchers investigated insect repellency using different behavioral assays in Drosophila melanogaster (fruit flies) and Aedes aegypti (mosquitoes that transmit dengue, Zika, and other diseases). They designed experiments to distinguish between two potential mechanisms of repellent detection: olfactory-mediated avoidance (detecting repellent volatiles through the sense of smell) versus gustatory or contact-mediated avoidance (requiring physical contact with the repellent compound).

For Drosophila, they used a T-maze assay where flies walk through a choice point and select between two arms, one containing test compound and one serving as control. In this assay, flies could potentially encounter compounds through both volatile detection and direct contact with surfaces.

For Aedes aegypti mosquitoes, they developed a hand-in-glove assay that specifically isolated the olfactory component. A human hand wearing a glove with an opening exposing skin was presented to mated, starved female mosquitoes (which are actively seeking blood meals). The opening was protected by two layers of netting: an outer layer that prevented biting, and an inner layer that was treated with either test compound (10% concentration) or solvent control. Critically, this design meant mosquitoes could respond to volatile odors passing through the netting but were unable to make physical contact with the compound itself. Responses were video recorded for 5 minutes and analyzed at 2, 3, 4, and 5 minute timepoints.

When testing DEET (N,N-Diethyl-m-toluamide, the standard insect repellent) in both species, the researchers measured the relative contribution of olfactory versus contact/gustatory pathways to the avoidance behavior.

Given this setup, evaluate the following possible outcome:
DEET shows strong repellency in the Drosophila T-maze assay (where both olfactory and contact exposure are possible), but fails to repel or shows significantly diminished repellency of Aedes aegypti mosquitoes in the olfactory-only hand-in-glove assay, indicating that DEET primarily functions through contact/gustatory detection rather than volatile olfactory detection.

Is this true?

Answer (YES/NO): NO